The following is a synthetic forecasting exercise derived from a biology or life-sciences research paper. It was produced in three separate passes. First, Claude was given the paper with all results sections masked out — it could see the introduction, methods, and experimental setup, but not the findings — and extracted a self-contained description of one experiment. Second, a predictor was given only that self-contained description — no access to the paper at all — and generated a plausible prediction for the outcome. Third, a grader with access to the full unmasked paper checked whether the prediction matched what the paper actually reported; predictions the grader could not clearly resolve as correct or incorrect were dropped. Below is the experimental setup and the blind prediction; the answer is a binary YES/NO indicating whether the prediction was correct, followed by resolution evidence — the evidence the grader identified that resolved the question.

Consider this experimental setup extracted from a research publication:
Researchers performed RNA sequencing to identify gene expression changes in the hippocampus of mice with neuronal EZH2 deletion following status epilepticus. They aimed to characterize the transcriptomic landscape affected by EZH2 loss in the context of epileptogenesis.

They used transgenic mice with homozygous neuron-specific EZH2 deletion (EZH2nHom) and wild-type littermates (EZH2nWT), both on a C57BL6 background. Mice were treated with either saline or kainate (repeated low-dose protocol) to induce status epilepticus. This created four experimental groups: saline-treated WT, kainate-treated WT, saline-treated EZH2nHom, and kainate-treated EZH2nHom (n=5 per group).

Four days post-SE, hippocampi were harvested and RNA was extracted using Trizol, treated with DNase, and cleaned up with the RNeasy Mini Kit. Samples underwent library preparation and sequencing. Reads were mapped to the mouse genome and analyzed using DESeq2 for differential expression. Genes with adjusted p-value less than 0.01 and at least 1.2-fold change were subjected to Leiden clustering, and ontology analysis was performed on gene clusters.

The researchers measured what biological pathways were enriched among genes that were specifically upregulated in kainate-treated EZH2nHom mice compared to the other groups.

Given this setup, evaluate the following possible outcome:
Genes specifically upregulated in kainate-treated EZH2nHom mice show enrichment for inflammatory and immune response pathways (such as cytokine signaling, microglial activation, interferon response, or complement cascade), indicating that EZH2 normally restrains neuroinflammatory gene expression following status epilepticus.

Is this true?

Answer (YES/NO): YES